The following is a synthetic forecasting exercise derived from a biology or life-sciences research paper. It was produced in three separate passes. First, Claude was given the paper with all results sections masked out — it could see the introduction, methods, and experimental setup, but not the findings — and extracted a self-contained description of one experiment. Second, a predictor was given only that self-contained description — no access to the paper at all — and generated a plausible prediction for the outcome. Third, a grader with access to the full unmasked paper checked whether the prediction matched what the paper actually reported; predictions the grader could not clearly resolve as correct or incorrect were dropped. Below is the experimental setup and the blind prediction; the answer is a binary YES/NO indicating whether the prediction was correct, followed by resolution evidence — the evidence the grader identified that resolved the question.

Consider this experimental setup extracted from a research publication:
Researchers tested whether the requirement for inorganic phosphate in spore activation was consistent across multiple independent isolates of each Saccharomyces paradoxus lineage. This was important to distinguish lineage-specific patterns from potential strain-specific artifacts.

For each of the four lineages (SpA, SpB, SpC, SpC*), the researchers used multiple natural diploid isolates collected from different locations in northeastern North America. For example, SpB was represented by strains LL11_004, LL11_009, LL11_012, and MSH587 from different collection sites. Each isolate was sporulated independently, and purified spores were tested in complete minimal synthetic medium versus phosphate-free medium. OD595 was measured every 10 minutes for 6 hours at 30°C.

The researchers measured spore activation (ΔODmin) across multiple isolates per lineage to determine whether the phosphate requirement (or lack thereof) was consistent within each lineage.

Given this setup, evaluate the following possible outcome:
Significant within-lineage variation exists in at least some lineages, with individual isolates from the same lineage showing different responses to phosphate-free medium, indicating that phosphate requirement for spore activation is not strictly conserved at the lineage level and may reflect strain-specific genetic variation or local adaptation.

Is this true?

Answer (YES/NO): NO